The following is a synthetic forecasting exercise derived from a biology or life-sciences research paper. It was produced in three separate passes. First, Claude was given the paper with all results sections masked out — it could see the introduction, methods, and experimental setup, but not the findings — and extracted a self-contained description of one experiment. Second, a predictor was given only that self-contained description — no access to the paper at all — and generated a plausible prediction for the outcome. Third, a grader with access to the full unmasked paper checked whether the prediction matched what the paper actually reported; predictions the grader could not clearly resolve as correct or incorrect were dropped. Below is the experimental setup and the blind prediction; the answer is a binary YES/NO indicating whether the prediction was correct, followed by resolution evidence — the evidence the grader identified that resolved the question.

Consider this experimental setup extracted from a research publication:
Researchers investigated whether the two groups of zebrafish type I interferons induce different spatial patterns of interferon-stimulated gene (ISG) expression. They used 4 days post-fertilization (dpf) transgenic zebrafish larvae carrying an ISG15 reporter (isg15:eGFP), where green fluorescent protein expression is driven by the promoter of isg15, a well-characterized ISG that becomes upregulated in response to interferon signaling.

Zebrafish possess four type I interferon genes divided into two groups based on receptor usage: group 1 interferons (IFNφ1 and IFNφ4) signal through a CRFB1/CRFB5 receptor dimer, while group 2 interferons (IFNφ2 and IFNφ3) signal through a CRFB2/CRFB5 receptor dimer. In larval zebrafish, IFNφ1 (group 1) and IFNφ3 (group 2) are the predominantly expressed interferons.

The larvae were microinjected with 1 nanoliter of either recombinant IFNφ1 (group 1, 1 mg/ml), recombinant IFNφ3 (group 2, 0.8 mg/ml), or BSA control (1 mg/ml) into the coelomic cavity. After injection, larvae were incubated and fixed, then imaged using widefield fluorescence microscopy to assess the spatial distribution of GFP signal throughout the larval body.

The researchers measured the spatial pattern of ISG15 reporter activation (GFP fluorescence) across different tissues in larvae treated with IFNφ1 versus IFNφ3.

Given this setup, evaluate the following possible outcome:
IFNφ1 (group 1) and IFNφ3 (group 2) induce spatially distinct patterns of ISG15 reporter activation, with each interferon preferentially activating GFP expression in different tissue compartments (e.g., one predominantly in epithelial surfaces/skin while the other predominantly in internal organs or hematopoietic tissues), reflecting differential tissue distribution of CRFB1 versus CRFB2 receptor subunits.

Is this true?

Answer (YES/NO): NO